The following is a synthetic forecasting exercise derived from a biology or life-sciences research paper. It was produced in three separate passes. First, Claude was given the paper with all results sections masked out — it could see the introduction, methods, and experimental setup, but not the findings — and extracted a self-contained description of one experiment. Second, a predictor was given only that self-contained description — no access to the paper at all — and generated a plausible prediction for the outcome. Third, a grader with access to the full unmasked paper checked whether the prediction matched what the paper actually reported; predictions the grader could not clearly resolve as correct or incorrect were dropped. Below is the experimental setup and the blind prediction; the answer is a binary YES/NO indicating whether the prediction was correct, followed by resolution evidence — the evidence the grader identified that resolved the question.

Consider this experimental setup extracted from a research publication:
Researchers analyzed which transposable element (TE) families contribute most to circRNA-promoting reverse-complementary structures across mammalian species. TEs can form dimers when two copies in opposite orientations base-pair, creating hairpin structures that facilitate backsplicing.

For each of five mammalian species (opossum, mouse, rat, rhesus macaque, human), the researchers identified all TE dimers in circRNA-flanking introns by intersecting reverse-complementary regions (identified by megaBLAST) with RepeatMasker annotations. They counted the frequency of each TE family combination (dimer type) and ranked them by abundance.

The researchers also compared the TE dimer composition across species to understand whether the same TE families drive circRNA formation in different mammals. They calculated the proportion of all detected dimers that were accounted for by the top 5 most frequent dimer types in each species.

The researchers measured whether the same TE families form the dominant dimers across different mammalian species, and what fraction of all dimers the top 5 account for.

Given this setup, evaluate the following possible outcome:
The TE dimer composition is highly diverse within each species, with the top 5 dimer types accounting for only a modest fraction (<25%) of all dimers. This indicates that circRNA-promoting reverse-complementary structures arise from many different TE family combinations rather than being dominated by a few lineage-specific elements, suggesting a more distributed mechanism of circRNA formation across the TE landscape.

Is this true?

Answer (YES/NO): NO